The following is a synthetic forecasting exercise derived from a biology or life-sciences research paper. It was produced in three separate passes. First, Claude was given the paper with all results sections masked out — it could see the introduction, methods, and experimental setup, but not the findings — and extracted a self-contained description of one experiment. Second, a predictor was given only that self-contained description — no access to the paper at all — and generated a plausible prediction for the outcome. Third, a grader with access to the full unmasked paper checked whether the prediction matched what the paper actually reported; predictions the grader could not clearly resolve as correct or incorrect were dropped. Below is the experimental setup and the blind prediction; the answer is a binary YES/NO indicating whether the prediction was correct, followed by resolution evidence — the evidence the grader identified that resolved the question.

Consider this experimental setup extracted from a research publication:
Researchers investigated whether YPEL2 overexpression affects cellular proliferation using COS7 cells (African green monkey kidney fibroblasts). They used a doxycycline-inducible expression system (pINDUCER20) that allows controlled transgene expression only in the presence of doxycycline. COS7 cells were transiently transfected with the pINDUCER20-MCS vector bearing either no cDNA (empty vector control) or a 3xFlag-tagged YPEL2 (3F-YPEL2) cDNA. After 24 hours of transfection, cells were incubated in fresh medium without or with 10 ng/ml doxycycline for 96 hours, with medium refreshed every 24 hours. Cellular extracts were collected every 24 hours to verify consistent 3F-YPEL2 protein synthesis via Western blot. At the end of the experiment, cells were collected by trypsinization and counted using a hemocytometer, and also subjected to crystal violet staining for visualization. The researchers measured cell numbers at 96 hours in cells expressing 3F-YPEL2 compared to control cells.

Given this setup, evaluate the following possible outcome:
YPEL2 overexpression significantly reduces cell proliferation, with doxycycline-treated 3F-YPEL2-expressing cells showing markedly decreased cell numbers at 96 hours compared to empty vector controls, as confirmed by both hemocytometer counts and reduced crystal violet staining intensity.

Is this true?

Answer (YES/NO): YES